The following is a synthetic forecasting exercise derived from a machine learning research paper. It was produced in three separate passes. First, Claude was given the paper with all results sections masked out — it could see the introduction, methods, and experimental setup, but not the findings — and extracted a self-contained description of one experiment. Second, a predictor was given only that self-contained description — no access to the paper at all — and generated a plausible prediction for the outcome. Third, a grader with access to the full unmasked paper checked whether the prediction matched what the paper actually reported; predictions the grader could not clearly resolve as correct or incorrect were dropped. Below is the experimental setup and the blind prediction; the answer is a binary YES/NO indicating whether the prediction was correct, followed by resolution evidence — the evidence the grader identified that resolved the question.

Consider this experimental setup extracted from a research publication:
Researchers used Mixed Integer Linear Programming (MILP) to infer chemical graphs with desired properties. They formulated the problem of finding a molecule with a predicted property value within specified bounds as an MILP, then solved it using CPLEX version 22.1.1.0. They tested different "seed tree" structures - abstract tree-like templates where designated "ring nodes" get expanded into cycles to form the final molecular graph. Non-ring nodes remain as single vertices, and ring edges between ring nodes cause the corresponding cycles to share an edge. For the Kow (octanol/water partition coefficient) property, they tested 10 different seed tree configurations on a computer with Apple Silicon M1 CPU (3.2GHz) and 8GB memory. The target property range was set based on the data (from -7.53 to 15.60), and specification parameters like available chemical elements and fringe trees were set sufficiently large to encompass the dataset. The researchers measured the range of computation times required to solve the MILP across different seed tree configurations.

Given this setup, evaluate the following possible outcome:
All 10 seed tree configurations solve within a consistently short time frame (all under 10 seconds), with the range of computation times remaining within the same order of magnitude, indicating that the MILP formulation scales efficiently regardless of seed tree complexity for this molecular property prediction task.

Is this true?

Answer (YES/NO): NO